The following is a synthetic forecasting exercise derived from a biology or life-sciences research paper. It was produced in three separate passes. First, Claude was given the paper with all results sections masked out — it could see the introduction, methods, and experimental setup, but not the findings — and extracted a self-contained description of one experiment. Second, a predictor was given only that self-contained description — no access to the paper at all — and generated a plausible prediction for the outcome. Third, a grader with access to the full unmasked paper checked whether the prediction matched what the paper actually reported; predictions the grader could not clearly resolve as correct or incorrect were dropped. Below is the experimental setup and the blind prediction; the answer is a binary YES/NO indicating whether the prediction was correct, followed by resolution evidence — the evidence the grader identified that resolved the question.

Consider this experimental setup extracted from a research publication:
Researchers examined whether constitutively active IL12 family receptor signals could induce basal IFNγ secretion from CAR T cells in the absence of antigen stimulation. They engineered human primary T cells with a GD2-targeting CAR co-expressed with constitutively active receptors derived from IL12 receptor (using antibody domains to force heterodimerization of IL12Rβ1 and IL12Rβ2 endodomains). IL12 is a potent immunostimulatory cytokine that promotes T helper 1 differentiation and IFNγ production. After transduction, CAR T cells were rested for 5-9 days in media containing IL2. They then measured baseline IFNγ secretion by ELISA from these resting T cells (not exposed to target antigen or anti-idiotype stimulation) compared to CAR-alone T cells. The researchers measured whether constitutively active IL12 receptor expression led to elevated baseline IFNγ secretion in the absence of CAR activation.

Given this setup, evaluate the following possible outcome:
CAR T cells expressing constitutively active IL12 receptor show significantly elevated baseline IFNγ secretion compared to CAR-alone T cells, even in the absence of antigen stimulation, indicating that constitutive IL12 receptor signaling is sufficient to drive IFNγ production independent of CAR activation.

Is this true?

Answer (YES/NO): YES